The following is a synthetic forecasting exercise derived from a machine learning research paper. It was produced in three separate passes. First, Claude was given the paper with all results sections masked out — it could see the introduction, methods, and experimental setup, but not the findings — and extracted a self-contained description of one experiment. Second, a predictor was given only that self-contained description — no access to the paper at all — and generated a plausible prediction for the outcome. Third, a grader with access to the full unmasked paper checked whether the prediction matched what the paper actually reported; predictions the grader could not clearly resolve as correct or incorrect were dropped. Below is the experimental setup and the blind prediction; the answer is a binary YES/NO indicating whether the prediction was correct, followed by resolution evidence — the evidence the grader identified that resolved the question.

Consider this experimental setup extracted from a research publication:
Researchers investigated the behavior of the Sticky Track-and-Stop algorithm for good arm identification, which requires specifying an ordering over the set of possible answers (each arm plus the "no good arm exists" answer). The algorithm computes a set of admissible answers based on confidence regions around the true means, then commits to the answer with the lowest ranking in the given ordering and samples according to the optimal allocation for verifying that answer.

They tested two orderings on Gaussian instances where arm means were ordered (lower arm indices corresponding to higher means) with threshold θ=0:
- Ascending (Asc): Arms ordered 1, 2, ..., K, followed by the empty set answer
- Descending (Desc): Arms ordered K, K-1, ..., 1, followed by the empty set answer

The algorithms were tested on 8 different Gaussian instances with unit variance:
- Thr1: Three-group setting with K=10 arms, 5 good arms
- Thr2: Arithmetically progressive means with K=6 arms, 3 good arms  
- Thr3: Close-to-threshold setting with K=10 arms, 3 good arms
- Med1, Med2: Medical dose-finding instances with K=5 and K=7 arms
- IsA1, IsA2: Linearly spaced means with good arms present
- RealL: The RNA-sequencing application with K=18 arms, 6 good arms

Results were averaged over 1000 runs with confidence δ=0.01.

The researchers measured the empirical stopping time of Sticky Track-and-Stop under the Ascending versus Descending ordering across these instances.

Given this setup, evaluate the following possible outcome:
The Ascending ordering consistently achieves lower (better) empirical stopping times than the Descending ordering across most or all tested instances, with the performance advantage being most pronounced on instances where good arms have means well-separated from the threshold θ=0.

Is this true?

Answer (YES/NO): NO